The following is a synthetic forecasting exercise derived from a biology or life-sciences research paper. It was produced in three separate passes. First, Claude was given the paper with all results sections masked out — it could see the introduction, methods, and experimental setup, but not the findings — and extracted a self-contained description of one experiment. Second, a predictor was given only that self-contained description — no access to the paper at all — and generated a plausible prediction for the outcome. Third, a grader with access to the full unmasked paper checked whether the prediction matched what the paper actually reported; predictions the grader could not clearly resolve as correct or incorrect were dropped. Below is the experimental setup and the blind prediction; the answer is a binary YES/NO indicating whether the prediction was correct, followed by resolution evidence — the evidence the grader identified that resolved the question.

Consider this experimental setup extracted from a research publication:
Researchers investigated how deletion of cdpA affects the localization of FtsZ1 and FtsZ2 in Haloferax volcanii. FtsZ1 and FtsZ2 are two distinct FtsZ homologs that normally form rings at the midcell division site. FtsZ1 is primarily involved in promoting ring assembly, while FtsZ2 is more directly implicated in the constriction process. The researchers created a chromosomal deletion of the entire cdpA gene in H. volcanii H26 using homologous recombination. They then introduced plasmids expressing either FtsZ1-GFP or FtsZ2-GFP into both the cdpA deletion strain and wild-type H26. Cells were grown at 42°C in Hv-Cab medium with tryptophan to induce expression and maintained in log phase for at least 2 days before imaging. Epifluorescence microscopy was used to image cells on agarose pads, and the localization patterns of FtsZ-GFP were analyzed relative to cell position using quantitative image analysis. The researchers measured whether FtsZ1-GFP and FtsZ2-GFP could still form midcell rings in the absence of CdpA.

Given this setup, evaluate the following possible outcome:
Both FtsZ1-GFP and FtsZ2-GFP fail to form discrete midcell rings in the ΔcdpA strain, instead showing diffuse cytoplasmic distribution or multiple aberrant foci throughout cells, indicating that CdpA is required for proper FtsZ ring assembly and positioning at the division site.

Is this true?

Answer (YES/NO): NO